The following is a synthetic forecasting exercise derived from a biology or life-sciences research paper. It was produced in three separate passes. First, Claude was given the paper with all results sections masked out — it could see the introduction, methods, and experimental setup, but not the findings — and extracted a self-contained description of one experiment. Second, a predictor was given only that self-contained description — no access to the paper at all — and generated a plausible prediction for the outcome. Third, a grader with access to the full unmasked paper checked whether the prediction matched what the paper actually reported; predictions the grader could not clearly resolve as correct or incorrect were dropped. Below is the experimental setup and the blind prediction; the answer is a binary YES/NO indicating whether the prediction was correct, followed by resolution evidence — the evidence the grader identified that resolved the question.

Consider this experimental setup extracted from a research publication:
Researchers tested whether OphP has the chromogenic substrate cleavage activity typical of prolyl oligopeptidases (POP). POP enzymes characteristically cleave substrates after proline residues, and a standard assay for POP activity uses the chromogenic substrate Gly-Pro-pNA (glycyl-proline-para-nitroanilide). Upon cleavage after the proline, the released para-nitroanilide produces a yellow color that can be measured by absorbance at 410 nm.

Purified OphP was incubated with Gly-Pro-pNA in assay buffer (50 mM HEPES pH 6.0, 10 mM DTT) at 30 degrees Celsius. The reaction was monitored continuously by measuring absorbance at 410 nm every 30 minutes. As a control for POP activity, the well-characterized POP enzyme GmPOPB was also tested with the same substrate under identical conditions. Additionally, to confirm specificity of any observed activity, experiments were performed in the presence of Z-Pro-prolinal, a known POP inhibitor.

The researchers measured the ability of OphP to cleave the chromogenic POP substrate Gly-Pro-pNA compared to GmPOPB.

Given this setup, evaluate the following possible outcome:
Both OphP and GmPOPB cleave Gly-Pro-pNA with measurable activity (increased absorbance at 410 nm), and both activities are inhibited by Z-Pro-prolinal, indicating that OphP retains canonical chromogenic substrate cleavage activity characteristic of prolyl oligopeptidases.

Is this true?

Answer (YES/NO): YES